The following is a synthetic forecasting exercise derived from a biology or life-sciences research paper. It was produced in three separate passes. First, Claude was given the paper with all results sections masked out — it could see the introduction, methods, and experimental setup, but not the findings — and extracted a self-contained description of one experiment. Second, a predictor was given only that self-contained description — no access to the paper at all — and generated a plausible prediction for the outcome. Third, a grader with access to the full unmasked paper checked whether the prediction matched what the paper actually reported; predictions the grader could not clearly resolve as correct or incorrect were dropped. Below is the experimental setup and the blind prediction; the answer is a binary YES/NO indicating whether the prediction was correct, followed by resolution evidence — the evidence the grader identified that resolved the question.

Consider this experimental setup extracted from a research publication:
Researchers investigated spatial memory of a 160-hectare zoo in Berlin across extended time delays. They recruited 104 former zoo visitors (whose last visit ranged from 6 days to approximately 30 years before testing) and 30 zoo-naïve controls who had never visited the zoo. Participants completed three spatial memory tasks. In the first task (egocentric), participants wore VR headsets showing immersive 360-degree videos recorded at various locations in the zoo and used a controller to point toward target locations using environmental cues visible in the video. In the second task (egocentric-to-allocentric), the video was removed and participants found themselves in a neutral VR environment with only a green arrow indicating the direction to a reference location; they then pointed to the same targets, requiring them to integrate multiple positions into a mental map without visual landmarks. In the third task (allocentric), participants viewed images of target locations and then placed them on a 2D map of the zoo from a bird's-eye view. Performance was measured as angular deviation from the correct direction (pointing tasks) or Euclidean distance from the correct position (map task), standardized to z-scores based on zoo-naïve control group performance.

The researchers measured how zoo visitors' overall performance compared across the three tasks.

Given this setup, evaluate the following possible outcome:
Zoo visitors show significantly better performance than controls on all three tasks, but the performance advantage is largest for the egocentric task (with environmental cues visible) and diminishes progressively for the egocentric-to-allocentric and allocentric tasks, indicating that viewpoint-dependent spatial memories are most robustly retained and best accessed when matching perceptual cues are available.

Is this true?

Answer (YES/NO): NO